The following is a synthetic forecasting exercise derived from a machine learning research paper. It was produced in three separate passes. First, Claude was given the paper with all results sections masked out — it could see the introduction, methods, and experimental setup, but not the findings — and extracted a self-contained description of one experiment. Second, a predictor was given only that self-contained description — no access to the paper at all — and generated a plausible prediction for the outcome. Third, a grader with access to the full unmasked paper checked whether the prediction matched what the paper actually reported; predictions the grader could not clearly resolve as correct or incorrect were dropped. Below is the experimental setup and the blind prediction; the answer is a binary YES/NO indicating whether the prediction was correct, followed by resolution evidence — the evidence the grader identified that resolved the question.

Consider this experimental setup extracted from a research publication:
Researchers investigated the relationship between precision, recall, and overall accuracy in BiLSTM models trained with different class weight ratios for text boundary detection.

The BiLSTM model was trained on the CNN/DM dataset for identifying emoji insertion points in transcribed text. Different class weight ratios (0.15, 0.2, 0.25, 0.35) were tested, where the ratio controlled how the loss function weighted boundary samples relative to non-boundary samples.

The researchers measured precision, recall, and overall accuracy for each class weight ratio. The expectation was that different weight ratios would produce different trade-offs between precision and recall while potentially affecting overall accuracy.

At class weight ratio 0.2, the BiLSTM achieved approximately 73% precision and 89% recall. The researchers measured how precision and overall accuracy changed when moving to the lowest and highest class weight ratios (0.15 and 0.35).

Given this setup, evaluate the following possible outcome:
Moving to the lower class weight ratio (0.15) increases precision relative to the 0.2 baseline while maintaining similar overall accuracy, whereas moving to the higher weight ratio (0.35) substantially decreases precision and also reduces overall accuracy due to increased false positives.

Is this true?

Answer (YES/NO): NO